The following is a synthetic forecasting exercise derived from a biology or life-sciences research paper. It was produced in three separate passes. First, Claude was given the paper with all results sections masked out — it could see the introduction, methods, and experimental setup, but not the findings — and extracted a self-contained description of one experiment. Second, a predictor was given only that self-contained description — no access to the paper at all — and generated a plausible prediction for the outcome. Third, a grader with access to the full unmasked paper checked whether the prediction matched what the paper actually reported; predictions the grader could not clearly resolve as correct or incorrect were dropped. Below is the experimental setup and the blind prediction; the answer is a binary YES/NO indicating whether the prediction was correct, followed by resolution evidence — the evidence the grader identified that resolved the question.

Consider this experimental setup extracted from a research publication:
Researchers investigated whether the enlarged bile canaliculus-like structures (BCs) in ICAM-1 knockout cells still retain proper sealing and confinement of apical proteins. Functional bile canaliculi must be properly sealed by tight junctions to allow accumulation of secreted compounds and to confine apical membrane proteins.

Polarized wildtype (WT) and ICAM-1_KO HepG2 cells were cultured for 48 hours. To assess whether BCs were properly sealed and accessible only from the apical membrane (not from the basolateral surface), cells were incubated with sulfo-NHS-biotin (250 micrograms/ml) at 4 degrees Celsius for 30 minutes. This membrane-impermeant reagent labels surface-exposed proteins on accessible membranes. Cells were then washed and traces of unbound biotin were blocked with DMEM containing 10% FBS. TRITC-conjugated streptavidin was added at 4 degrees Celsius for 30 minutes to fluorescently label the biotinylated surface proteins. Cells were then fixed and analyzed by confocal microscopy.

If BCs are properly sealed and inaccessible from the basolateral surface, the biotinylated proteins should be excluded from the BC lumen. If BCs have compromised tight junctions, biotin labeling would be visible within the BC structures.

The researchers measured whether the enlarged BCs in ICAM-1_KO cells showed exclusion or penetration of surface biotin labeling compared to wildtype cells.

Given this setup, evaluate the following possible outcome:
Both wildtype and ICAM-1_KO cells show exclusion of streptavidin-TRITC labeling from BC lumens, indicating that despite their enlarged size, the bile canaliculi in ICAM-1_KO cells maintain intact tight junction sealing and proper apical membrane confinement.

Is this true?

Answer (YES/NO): YES